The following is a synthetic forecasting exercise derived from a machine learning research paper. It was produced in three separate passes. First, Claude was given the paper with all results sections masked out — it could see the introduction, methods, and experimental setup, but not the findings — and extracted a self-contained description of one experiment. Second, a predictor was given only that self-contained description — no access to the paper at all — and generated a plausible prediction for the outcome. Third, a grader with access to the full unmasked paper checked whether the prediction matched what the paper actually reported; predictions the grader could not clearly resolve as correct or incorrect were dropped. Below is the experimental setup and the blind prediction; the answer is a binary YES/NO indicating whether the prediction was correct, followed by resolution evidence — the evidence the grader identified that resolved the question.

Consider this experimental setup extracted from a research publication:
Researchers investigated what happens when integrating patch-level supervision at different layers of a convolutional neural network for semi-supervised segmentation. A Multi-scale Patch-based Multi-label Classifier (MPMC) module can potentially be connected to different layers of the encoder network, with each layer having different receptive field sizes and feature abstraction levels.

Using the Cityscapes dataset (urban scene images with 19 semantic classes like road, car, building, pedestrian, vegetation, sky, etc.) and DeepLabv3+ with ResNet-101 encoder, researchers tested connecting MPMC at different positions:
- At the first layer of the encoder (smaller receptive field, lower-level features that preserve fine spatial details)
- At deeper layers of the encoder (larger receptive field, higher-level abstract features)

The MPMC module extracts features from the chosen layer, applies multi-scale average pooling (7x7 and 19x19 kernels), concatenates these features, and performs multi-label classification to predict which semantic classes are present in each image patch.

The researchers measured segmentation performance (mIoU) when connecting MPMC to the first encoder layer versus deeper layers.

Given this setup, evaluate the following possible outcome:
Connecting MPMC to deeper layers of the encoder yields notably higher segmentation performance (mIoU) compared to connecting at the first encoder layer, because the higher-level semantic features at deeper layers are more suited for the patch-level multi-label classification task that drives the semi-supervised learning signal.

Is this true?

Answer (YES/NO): NO